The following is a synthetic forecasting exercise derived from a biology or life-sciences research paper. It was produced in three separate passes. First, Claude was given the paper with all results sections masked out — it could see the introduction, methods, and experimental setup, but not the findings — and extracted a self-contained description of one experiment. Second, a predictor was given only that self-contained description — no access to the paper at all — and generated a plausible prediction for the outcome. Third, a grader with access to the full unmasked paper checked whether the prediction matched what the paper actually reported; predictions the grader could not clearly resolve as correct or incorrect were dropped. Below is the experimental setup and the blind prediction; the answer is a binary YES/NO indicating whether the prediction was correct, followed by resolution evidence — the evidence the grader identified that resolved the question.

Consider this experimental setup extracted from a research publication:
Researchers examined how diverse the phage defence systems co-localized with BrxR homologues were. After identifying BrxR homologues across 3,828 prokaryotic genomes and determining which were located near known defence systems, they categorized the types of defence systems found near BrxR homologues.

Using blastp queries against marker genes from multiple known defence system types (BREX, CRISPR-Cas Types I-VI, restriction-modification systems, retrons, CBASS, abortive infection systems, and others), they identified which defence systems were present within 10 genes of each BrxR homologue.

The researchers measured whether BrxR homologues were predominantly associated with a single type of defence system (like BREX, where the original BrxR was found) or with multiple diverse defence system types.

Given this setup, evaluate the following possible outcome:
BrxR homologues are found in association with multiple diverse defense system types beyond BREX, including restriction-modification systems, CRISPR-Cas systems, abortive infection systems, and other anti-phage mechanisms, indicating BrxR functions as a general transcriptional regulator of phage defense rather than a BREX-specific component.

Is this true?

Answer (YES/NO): YES